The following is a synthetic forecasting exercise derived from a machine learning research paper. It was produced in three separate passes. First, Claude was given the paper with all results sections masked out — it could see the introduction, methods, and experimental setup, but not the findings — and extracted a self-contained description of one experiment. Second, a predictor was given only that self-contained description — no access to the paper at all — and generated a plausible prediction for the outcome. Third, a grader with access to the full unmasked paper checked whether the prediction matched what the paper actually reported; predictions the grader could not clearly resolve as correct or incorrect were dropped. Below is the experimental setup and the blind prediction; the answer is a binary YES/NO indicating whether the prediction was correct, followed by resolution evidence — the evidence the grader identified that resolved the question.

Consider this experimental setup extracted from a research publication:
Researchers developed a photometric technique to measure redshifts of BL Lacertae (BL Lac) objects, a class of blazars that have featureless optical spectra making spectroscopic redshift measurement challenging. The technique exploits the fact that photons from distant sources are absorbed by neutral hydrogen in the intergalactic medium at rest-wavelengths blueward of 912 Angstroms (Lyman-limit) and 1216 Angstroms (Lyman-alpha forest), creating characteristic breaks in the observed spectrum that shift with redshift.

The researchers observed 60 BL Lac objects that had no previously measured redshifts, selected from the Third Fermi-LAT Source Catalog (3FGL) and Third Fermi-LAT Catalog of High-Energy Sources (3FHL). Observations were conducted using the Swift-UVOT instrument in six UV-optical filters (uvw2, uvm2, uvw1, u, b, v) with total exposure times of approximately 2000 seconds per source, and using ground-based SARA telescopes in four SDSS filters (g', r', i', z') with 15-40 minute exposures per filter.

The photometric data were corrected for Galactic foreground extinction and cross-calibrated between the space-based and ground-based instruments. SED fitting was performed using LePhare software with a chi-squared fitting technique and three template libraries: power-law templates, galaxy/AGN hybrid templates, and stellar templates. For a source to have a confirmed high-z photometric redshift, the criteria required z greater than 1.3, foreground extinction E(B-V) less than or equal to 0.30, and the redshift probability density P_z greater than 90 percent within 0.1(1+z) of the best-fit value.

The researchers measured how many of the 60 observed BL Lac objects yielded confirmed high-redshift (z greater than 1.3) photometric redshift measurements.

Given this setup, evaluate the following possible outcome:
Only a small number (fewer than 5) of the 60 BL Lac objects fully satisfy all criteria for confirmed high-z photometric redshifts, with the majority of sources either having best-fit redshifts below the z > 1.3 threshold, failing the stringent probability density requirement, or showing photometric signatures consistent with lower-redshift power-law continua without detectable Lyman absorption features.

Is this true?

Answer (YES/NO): YES